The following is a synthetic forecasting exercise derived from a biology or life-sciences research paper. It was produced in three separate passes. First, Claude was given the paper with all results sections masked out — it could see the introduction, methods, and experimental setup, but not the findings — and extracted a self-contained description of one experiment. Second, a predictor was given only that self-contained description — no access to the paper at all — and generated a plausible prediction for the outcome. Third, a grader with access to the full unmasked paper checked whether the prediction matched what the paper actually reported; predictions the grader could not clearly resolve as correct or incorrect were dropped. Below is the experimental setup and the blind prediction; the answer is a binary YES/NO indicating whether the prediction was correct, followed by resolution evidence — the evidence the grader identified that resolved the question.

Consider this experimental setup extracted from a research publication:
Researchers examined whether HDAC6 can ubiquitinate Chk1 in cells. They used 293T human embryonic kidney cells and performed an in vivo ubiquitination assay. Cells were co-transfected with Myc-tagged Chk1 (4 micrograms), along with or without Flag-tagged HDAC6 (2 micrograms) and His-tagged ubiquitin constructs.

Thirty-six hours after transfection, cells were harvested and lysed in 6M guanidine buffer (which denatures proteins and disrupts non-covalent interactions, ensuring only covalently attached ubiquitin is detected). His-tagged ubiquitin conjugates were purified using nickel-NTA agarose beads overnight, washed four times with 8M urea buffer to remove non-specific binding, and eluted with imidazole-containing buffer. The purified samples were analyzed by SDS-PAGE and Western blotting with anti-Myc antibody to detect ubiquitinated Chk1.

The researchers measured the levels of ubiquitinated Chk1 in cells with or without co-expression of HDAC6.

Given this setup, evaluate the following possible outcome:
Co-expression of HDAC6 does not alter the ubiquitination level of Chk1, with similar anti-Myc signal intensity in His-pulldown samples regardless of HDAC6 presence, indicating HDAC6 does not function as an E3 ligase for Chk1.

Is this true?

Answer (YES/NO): NO